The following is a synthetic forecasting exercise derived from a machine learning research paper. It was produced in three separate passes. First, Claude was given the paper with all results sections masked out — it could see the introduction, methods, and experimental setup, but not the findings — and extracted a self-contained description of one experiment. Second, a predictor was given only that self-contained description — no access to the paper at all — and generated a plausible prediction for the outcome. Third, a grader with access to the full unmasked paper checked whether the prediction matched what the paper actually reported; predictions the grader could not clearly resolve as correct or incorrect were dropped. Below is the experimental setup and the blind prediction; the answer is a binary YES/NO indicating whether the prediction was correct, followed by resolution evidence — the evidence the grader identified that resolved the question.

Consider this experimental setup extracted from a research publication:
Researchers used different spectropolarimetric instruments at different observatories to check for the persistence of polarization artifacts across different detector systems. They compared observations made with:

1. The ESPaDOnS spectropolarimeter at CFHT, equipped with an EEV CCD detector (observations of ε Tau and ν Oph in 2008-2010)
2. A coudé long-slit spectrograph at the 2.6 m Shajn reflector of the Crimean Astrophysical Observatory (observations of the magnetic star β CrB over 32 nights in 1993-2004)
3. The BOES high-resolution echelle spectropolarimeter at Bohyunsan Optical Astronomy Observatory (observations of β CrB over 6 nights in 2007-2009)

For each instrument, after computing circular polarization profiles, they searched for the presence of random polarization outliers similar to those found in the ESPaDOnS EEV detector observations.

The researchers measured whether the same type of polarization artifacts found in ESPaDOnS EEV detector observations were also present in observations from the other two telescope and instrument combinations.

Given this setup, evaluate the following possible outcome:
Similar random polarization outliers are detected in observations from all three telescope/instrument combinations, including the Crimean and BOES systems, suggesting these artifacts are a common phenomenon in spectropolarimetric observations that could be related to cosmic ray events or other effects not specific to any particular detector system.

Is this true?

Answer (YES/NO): NO